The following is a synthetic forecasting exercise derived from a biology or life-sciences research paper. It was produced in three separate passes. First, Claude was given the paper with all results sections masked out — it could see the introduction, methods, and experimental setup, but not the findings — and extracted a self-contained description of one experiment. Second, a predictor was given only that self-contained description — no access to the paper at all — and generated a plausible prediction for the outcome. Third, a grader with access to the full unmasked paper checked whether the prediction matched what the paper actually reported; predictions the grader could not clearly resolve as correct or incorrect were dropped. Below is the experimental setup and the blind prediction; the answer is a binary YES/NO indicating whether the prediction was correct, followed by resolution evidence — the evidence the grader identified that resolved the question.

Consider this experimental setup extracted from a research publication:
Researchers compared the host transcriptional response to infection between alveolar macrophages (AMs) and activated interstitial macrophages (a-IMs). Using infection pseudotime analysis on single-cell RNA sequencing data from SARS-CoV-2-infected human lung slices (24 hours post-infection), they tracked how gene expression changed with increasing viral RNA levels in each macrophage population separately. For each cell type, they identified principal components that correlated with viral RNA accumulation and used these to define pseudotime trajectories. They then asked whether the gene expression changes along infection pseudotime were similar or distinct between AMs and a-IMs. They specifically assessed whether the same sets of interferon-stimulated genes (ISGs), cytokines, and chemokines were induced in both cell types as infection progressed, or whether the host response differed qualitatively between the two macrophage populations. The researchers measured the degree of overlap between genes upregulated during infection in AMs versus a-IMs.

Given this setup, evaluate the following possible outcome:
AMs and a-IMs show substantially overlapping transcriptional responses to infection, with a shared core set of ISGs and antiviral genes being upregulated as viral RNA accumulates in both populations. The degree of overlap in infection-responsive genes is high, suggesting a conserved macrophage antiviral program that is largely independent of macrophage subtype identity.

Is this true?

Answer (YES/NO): NO